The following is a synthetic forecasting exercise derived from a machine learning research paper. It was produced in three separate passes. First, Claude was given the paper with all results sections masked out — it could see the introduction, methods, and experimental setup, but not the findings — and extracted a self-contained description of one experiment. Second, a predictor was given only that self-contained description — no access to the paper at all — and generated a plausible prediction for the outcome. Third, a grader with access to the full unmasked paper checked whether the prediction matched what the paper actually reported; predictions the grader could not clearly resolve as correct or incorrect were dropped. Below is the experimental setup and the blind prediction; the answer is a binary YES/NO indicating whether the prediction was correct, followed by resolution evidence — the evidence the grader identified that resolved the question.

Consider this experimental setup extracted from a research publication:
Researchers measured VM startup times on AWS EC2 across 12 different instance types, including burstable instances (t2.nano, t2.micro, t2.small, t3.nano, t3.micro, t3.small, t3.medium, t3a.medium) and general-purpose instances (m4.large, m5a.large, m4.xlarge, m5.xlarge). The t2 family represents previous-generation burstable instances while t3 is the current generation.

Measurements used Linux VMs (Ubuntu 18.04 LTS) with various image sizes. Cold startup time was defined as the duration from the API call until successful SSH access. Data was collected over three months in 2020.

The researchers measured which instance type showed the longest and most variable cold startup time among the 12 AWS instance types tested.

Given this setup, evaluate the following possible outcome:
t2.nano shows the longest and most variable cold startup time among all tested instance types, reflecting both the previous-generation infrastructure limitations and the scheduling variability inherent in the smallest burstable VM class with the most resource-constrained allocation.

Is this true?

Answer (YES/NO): YES